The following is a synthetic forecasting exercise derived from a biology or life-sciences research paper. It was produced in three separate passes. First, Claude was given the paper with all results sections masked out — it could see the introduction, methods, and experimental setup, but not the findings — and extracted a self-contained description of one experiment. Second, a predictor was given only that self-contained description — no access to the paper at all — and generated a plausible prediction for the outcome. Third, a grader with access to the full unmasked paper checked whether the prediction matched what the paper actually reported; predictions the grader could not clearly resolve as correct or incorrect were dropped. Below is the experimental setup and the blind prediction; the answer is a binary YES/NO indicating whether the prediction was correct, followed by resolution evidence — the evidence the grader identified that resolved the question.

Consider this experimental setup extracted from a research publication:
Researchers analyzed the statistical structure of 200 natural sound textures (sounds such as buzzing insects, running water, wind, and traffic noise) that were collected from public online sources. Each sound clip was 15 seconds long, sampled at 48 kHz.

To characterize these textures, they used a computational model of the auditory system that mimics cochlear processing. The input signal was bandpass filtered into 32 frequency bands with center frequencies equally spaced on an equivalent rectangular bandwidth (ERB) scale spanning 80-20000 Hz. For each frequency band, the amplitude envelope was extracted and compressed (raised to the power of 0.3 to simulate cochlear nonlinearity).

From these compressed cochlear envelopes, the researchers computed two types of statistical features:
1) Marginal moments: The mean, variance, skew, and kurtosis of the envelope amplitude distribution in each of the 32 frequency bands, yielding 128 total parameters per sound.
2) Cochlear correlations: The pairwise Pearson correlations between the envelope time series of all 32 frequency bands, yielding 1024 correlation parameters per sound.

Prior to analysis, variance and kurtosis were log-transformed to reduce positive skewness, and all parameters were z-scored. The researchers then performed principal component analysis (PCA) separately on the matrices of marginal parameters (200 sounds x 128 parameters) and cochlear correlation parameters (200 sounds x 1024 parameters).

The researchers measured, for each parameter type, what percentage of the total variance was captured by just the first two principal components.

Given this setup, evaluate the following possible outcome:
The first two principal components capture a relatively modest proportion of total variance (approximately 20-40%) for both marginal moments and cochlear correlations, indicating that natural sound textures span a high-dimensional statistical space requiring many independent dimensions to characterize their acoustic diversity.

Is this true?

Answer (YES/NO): NO